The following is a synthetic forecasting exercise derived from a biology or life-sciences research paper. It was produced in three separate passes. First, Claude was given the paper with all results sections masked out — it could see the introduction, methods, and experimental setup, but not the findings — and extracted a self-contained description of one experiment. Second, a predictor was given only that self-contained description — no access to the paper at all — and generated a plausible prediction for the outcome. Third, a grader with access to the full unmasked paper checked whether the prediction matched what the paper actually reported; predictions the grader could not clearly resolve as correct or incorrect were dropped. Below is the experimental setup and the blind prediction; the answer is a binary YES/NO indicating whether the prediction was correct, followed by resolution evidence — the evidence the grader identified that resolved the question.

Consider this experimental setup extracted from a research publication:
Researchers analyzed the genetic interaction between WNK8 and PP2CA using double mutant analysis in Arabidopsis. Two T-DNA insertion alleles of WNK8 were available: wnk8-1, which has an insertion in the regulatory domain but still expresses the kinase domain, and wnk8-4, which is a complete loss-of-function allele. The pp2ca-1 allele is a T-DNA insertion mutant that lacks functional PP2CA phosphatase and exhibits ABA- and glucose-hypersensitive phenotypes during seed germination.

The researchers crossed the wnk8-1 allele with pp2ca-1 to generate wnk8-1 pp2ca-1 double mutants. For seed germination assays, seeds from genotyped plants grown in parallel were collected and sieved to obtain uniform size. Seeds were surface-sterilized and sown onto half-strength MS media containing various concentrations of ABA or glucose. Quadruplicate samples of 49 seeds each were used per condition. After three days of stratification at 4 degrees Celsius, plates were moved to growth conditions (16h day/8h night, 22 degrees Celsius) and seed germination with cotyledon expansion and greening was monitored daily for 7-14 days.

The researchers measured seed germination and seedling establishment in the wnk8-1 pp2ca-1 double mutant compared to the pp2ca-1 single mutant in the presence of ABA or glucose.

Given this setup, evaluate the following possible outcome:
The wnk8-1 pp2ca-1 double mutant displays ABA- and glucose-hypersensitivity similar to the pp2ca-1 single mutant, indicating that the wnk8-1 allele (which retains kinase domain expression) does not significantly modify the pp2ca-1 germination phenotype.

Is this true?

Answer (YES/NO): NO